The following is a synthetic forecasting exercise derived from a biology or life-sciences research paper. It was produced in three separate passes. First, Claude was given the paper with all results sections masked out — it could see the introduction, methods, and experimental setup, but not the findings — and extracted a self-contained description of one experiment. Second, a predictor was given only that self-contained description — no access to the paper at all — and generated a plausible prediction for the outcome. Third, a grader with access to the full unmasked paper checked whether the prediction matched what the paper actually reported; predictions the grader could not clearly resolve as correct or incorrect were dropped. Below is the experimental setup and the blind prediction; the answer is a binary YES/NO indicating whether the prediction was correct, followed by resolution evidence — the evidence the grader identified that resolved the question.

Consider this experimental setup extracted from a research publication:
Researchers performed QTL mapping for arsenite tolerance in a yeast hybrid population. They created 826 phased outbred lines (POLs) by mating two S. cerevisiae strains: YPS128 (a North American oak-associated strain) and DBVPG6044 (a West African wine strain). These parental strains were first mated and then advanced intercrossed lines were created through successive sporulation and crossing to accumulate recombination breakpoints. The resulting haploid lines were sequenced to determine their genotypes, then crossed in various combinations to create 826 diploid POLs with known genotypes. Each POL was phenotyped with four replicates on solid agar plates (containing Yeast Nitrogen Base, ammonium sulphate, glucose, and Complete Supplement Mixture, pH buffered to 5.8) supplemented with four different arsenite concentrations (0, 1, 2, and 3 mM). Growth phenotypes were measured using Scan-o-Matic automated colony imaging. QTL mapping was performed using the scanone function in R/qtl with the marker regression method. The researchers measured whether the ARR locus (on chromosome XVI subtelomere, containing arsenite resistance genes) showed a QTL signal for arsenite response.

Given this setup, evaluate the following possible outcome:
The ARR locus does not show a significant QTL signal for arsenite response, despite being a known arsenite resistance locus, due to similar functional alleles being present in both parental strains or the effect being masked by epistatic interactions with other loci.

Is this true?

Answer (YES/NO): NO